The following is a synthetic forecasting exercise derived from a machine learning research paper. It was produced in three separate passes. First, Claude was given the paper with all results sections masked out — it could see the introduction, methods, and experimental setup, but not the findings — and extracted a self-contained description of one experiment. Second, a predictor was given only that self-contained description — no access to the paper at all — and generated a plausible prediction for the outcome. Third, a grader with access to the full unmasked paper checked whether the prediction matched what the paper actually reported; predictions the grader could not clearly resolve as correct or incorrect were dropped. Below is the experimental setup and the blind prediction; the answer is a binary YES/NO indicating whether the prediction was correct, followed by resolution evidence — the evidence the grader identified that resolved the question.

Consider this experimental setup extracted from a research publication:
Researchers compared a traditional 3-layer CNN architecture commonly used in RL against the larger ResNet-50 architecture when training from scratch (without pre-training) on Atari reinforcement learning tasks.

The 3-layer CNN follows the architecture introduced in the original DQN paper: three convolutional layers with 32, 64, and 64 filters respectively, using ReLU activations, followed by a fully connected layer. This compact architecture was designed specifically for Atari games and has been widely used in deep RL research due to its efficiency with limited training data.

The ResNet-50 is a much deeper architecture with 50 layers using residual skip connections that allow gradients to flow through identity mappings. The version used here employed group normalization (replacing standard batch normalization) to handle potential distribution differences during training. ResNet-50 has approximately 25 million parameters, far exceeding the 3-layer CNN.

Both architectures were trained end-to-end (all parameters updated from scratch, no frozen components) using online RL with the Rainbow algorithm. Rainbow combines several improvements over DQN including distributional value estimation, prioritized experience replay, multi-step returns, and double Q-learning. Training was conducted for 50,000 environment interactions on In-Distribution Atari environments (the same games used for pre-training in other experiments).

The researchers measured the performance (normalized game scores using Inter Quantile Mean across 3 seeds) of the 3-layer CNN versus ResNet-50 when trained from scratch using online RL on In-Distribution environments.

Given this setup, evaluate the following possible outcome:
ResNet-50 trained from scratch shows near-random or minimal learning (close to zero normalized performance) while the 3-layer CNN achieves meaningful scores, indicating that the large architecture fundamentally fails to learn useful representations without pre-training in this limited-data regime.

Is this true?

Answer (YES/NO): NO